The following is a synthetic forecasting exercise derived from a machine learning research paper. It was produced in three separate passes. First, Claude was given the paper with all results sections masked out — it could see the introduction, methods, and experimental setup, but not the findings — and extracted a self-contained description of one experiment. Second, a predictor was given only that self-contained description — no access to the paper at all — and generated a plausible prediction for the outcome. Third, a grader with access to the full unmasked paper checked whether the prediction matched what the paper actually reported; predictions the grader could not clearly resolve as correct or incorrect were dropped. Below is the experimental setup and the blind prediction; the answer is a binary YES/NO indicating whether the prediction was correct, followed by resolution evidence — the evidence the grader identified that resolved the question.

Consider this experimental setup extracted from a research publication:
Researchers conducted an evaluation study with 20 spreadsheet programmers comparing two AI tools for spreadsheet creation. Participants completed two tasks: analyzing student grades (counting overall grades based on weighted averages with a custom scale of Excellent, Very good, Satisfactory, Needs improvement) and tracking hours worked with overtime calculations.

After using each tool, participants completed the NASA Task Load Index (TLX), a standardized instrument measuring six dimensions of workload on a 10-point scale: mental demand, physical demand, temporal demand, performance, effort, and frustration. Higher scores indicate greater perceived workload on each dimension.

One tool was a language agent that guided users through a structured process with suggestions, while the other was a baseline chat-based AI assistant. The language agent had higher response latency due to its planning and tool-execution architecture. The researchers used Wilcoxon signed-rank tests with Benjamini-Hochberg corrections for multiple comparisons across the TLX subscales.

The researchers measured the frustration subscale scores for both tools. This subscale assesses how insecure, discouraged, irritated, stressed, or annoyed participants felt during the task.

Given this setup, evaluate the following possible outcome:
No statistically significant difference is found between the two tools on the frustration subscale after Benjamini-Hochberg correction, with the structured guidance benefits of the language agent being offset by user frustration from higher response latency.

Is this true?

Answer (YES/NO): NO